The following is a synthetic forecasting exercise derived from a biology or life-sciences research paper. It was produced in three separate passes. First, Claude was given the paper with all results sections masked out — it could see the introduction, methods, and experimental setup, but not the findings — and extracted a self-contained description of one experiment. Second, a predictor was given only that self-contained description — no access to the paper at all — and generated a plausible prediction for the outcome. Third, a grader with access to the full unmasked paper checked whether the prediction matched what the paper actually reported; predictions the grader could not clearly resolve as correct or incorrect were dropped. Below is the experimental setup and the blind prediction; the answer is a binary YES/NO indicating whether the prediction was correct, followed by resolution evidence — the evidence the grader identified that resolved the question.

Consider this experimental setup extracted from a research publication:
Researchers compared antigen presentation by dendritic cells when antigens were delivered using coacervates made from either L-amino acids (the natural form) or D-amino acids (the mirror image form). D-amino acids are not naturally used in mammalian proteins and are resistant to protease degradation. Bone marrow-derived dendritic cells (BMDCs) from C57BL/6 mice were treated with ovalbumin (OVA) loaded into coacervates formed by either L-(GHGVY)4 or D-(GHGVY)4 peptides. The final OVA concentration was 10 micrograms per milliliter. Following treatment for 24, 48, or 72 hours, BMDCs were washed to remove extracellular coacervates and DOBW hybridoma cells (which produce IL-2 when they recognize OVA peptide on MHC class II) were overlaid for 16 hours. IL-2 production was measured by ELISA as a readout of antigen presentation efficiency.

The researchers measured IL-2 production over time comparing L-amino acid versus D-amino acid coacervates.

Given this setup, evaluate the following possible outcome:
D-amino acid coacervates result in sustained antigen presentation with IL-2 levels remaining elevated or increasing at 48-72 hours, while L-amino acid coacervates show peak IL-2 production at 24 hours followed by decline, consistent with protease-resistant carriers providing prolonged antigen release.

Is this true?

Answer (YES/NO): YES